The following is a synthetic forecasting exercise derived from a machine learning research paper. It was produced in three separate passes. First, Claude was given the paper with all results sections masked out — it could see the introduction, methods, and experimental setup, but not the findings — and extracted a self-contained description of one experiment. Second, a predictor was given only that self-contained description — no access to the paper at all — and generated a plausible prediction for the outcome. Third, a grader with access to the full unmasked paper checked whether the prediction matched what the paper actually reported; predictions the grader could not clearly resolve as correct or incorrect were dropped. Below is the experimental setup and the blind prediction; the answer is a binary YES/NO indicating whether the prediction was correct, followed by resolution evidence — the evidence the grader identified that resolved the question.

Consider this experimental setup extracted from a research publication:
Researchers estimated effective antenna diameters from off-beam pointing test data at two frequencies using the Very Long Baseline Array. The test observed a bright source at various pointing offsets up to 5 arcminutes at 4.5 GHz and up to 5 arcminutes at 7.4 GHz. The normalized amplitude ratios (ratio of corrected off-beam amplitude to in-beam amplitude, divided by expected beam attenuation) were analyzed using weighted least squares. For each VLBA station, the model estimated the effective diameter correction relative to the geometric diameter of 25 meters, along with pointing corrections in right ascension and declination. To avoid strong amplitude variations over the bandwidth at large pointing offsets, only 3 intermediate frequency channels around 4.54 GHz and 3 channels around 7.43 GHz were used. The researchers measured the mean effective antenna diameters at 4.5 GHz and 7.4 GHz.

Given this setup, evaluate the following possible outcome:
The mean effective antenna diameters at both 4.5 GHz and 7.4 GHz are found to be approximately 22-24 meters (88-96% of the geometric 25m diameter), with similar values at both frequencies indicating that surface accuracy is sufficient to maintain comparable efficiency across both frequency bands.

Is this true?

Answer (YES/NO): NO